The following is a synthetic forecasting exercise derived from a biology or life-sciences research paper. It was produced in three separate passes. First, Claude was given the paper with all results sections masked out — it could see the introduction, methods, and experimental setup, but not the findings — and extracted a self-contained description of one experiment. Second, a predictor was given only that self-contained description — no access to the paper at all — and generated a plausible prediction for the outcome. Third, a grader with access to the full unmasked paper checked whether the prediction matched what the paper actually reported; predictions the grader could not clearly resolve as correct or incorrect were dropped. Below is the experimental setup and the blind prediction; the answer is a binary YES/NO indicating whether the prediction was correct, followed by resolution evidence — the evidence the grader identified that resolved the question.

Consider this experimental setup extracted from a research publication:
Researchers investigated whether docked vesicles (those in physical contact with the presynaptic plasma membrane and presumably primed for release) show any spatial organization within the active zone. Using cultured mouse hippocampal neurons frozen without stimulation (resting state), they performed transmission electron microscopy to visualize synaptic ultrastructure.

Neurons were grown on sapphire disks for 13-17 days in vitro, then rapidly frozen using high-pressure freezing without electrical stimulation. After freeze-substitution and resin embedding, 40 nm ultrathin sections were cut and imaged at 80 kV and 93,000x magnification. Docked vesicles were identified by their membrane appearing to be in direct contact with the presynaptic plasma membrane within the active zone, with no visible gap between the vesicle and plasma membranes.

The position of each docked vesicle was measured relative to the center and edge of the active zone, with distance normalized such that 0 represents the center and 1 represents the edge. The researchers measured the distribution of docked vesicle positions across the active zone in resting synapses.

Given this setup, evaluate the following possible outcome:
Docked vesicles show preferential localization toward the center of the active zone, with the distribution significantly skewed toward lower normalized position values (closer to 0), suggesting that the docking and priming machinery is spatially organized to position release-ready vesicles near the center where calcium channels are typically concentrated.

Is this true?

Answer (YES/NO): NO